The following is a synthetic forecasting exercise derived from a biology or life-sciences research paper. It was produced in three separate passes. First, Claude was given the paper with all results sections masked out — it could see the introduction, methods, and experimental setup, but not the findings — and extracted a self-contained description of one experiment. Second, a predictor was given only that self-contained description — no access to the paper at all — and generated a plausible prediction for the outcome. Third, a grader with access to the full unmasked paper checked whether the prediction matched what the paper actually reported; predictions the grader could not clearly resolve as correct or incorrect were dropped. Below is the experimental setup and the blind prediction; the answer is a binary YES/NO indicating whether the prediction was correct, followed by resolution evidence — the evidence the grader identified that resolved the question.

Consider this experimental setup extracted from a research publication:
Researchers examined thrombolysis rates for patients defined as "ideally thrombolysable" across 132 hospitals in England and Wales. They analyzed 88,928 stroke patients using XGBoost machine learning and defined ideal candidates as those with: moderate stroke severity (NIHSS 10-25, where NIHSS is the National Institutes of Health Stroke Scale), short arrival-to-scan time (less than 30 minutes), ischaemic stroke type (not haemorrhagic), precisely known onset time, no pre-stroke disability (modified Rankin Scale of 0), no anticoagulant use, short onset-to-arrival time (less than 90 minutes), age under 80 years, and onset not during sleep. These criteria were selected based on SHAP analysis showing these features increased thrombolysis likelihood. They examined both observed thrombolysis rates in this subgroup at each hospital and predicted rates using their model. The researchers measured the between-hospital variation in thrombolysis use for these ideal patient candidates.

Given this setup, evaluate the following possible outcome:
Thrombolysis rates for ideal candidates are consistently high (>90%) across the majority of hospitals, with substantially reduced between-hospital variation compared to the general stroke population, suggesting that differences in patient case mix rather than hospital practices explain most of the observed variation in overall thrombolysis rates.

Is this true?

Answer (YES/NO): NO